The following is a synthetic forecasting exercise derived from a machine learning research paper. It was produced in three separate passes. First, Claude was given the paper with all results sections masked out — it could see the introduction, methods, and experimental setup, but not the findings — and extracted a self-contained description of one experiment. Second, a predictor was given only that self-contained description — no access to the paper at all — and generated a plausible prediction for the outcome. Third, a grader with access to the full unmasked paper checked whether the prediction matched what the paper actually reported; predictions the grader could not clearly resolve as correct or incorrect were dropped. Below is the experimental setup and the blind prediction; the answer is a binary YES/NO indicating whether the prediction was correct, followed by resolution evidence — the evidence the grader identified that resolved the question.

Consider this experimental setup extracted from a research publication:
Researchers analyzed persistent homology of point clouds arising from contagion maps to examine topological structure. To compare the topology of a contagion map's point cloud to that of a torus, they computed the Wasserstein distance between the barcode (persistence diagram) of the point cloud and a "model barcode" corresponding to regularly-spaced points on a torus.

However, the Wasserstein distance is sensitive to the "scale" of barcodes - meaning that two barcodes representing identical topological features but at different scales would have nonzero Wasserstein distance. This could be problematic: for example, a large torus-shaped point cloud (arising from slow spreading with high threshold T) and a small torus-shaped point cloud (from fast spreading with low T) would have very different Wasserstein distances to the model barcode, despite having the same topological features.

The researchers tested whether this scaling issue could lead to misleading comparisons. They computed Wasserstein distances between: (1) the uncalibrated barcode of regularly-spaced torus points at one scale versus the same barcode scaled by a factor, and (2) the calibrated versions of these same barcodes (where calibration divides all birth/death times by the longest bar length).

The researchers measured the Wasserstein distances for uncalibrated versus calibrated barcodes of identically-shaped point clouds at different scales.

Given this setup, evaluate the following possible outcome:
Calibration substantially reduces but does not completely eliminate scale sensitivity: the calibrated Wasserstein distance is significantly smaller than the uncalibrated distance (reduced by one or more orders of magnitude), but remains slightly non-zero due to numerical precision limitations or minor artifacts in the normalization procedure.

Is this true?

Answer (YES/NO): NO